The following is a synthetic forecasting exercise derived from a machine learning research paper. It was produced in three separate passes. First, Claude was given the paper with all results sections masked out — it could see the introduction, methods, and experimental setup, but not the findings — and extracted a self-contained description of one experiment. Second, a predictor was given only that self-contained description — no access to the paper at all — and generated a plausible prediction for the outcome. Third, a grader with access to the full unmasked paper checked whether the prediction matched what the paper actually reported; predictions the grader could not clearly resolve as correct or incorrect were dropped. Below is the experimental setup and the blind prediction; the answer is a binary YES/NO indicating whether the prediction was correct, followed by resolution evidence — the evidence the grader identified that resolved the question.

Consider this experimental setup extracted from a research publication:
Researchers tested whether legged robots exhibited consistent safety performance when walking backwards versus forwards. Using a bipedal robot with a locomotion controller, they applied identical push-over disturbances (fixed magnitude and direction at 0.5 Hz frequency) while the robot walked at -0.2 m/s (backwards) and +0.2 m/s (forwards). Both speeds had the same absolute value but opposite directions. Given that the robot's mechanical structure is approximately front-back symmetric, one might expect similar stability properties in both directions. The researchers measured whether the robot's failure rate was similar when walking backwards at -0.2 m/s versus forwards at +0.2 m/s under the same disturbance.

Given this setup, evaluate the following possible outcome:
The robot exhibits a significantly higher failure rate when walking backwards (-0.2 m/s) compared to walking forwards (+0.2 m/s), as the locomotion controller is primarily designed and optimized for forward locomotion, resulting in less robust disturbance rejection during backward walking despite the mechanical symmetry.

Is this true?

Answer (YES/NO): NO